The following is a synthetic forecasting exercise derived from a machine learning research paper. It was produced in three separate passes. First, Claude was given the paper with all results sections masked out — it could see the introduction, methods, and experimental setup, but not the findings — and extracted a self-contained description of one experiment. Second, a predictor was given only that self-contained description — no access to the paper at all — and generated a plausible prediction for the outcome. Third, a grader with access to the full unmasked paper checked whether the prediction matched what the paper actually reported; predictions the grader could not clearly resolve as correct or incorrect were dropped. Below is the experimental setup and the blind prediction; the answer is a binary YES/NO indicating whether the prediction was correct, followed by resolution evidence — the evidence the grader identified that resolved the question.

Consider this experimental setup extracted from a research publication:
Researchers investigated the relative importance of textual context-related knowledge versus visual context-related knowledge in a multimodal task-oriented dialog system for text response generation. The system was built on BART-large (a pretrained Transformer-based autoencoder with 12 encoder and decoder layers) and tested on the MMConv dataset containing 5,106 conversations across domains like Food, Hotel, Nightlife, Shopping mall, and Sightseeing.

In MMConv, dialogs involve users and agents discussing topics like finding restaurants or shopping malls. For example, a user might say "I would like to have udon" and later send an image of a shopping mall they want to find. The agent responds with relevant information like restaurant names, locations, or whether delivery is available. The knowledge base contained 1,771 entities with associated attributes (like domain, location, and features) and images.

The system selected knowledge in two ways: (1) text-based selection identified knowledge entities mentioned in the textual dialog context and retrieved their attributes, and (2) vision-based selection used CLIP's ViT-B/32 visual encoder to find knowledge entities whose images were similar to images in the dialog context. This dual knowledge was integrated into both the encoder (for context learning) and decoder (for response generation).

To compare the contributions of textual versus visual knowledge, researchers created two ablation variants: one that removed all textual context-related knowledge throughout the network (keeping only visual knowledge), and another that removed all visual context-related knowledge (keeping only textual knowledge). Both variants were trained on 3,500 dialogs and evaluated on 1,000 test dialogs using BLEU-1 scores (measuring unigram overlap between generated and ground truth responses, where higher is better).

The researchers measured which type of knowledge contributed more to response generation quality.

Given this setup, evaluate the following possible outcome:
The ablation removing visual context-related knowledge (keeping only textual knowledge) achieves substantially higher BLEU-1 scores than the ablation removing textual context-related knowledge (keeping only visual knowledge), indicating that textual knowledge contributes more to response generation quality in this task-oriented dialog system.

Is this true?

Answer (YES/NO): YES